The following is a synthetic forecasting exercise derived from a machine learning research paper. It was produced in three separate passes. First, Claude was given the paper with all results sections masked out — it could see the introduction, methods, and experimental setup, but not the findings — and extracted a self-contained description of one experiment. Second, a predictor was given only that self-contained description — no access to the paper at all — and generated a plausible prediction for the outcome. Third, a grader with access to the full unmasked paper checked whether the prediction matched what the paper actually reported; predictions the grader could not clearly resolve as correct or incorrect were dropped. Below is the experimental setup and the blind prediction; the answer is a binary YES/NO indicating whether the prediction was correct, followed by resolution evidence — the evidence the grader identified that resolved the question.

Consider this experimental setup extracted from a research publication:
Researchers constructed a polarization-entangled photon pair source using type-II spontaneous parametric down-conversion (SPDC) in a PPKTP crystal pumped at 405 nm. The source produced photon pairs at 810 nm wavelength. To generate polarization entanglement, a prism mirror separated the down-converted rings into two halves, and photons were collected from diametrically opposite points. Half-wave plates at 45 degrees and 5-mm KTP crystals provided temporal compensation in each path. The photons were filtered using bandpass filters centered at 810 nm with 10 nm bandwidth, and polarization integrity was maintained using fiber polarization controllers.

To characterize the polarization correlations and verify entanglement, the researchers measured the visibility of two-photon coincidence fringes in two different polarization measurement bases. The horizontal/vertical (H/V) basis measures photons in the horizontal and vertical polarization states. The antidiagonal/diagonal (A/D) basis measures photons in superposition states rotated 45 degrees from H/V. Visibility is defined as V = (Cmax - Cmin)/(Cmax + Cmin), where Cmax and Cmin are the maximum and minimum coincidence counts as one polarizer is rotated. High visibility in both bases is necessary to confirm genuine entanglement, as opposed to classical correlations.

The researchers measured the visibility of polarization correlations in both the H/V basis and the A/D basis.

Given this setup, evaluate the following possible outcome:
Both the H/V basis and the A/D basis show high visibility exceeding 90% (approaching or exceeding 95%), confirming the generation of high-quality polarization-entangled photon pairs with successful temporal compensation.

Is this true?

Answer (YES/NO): YES